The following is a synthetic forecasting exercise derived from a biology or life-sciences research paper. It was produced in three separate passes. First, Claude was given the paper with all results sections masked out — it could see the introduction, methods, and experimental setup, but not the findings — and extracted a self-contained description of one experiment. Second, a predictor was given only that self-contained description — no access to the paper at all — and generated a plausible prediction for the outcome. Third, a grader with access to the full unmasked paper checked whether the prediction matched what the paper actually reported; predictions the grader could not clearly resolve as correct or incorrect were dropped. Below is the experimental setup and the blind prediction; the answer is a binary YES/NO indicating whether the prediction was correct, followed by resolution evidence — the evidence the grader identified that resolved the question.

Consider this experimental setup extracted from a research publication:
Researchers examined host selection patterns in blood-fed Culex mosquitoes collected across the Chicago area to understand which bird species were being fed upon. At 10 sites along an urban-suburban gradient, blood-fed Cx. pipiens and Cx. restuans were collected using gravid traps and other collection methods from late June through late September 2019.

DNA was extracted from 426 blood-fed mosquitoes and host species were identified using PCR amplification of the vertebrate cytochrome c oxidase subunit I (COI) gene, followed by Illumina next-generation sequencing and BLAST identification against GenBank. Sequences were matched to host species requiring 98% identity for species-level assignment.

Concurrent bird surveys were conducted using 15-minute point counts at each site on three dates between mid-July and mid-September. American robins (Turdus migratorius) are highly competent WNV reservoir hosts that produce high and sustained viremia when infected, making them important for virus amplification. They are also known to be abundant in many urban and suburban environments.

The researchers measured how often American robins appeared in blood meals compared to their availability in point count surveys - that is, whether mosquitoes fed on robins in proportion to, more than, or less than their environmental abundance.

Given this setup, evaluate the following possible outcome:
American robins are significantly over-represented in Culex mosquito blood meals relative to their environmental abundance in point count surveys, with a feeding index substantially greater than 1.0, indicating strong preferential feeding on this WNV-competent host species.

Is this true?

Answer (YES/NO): NO